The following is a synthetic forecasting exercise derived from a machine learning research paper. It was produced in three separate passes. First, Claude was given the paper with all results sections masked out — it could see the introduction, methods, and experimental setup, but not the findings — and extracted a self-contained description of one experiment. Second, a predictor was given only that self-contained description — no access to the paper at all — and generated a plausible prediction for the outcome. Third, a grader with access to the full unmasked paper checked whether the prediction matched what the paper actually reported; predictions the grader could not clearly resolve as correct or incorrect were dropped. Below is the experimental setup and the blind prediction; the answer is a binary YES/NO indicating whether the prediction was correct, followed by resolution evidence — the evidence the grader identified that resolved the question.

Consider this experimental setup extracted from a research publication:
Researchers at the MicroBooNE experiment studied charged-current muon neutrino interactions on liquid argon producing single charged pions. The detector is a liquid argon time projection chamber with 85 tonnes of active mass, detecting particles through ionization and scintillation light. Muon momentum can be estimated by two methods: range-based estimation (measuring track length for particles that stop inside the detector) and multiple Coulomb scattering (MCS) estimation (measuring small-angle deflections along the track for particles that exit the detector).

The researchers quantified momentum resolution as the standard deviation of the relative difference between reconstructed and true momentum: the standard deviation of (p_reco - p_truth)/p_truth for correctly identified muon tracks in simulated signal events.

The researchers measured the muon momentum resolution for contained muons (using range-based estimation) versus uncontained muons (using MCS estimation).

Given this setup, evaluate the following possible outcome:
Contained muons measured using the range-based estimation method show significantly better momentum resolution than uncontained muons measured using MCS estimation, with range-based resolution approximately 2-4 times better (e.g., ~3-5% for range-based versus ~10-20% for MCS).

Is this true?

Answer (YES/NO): NO